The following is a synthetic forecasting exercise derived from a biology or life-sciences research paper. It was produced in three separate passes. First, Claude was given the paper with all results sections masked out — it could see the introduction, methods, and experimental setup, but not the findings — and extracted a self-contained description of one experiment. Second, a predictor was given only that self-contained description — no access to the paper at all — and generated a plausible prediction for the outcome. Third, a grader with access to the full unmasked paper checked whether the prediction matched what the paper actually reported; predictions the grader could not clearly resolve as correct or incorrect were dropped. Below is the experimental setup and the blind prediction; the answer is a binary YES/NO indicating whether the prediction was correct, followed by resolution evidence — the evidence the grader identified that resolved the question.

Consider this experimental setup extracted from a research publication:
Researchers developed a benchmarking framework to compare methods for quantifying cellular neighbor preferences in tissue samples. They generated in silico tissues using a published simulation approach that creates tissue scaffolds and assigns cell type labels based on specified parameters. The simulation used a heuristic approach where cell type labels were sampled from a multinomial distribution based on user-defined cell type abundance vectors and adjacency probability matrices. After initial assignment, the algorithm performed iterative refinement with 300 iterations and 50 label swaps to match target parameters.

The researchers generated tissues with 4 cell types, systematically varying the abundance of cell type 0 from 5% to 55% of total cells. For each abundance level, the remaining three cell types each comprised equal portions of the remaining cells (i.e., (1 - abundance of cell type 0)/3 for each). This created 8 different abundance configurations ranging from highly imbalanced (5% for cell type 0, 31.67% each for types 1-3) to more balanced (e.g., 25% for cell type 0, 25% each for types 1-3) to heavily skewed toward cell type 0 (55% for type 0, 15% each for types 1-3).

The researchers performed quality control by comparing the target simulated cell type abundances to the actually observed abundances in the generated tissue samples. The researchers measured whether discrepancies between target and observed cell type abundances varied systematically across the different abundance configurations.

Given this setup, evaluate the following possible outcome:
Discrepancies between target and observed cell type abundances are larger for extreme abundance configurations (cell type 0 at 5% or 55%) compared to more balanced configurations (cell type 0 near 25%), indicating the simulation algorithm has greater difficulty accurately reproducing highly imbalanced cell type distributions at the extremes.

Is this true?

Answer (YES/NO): YES